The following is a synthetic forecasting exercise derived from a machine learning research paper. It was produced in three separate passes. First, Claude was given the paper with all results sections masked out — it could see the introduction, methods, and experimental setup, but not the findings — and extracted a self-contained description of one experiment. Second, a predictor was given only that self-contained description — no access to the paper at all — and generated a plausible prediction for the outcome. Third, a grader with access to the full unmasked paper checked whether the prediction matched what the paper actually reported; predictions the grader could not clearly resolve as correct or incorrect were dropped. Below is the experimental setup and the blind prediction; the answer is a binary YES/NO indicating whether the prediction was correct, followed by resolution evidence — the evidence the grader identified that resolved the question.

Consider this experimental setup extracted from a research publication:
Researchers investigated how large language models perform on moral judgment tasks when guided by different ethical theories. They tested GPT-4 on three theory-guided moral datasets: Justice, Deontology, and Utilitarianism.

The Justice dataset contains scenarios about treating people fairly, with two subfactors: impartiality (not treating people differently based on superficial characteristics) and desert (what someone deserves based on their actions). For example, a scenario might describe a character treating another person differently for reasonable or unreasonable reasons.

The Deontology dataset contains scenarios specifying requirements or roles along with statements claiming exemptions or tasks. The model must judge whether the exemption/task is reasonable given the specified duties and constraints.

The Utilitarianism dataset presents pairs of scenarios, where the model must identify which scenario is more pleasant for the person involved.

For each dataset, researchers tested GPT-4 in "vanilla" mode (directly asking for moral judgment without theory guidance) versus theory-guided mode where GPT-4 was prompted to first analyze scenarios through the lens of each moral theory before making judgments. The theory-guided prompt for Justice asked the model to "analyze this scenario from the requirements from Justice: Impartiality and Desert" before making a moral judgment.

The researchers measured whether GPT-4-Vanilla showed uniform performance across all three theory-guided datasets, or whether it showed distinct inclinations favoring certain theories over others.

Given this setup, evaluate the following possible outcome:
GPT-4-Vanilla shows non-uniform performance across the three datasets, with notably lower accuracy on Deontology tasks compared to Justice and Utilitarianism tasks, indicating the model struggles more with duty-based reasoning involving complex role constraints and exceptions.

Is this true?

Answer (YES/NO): YES